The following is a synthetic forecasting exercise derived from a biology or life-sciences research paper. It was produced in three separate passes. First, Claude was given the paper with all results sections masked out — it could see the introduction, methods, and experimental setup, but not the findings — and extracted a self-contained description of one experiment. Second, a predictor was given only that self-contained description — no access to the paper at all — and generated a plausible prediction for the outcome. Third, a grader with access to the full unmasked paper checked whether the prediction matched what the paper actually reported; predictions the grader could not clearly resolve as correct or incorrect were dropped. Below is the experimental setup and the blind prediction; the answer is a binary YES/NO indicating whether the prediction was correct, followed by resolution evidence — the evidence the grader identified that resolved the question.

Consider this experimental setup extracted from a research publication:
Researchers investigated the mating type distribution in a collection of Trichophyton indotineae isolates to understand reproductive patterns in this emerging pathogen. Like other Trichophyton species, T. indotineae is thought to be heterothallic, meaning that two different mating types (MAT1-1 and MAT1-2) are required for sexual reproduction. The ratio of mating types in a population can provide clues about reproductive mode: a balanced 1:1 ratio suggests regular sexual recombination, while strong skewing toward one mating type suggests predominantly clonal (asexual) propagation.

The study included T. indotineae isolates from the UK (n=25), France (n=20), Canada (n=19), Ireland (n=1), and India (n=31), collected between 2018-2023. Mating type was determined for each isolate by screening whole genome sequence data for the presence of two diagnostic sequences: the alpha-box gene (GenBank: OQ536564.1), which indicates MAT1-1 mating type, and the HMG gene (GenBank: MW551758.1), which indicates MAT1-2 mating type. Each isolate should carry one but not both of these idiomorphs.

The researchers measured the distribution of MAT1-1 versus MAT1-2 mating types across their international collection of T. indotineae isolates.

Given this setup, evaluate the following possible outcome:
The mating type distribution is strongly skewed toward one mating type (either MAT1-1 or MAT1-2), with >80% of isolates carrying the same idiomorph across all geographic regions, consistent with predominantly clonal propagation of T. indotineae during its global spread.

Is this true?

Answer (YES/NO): YES